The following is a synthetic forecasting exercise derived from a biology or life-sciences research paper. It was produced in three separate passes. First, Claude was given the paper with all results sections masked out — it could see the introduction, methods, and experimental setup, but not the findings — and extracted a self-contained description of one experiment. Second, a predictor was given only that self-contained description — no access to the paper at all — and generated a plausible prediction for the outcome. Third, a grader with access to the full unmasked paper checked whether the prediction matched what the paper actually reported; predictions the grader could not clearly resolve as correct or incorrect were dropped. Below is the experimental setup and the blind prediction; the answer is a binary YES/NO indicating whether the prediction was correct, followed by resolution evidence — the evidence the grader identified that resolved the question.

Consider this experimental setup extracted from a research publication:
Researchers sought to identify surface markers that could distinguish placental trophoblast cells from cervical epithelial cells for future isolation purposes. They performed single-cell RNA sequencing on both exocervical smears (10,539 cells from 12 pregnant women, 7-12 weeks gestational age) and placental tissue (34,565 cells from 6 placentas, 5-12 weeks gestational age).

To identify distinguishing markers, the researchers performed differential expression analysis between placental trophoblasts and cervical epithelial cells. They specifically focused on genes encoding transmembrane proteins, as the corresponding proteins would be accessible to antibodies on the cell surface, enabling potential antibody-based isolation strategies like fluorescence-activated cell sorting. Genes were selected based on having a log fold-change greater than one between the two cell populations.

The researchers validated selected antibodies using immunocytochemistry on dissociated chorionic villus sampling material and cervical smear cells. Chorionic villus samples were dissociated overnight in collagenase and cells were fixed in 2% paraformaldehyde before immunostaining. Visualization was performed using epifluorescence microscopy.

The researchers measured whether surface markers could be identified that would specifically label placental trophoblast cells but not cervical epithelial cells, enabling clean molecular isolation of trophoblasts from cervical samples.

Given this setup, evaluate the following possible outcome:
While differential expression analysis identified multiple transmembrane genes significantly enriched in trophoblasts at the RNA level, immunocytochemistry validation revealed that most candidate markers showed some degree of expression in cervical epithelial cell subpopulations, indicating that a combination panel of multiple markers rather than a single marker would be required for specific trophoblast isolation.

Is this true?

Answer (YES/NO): NO